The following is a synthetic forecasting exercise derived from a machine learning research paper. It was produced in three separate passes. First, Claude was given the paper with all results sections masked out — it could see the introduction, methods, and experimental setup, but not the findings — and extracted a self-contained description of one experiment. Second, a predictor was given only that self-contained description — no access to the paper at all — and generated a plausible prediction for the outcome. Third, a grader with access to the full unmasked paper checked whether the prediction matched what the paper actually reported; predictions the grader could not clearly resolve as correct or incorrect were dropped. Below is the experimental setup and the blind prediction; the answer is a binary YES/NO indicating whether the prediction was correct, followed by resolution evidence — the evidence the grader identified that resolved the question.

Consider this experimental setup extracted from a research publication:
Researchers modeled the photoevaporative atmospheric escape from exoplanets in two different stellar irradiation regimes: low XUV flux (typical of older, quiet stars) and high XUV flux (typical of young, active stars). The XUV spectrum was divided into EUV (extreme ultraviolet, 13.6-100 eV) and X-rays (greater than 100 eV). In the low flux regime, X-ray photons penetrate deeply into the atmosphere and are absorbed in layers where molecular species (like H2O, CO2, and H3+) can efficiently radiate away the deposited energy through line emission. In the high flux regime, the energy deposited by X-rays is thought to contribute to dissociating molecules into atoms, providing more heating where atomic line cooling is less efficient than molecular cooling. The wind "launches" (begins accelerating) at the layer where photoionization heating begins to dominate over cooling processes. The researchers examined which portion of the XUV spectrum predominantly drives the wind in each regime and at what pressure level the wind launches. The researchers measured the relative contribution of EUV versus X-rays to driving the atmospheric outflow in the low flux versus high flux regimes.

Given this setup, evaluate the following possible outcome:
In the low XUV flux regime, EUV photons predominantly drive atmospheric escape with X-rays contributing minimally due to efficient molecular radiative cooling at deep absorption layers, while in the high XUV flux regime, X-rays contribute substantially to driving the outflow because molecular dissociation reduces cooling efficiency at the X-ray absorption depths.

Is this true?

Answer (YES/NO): YES